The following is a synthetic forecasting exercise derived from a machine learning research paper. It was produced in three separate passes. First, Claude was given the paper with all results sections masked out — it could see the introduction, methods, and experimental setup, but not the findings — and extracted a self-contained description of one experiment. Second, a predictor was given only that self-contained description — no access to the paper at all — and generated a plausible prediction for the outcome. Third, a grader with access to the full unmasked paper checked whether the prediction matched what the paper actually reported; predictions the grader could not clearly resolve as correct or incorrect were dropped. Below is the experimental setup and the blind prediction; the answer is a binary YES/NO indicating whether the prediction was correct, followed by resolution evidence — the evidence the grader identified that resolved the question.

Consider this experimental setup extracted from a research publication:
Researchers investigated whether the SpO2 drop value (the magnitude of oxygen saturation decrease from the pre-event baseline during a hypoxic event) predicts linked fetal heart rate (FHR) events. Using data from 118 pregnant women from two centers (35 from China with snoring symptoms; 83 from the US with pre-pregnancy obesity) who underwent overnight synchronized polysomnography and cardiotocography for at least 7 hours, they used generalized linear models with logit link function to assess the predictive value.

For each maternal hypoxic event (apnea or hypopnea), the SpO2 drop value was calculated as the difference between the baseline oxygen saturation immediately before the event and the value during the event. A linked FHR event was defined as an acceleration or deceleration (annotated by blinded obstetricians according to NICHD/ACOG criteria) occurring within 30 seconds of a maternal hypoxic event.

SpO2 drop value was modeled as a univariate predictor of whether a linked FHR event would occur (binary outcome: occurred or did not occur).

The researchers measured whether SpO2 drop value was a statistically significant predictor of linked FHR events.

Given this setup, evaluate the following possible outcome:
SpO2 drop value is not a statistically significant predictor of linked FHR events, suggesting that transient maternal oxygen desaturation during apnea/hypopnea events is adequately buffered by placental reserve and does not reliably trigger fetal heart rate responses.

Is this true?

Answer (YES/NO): NO